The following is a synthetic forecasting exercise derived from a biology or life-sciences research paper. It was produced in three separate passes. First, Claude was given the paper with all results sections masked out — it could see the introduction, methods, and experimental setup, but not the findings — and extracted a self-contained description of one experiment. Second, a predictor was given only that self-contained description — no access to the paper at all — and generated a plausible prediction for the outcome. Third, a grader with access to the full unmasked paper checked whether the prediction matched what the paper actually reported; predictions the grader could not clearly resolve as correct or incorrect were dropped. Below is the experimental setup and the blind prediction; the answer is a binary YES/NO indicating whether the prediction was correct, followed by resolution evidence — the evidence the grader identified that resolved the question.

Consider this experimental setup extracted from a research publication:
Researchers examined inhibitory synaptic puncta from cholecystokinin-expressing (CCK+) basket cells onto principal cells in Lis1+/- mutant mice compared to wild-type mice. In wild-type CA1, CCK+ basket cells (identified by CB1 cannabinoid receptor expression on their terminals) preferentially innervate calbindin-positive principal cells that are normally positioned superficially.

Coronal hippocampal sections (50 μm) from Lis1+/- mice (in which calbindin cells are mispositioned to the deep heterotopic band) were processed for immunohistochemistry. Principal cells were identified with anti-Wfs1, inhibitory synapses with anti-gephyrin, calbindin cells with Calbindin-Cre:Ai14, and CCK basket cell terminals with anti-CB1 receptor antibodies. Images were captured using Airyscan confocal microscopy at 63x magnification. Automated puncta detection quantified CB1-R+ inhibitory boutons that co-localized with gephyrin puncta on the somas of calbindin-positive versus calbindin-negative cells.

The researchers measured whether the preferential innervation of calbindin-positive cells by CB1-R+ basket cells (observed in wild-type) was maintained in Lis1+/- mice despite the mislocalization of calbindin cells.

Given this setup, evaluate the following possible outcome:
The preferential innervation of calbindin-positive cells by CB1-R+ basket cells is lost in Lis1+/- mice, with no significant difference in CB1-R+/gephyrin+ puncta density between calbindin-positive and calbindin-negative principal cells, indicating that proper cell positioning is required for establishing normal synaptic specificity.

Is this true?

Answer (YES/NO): YES